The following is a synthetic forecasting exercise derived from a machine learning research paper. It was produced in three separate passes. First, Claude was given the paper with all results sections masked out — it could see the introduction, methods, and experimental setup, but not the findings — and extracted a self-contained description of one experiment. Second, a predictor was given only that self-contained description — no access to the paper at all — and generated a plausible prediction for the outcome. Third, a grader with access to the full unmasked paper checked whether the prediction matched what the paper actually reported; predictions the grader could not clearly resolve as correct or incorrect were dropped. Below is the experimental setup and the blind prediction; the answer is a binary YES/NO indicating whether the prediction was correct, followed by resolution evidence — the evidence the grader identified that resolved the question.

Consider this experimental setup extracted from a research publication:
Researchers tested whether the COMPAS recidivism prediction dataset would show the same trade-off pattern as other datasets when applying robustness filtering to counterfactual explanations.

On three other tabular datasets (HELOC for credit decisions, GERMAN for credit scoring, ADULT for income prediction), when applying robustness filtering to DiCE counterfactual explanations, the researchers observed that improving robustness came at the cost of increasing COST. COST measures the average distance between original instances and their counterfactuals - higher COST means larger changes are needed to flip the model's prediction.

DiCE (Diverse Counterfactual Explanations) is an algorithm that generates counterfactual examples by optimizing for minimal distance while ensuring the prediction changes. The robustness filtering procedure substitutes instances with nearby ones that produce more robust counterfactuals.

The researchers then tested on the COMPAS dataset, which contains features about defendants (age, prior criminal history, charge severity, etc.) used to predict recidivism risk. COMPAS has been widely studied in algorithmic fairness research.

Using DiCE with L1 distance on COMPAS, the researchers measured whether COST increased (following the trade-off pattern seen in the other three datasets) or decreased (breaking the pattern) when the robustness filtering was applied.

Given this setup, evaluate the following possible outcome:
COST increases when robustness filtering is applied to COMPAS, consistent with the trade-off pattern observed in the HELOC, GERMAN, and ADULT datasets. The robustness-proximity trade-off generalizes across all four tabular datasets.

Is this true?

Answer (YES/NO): NO